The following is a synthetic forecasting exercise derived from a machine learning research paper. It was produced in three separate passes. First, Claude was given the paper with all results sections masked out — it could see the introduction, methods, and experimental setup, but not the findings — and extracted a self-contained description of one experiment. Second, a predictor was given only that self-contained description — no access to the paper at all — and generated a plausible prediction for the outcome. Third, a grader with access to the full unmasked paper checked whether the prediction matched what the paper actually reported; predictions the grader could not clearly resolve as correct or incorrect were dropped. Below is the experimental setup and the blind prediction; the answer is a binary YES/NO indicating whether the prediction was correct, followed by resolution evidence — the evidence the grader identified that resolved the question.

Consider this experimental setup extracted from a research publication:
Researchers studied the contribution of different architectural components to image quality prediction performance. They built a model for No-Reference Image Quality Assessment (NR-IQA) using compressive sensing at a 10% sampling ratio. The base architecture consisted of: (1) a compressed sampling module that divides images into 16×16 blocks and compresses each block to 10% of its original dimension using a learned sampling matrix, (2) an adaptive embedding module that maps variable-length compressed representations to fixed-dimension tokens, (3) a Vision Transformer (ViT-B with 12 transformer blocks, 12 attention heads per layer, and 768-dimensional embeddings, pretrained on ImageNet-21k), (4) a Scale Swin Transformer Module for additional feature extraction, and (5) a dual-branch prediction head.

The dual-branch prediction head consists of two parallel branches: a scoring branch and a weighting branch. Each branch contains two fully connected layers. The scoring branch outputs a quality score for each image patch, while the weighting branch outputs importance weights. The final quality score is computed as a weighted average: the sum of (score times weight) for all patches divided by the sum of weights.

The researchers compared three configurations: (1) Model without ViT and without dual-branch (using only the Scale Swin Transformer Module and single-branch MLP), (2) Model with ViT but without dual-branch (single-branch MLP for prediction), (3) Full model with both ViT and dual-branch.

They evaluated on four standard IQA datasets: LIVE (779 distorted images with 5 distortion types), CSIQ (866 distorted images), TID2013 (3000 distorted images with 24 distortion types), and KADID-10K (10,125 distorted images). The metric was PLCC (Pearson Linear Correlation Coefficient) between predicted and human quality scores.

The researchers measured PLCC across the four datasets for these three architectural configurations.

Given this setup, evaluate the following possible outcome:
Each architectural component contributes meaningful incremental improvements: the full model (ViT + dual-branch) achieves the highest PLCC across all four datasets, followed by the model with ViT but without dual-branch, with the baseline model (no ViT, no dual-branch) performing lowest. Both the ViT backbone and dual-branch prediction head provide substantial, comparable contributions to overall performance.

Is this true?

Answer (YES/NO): NO